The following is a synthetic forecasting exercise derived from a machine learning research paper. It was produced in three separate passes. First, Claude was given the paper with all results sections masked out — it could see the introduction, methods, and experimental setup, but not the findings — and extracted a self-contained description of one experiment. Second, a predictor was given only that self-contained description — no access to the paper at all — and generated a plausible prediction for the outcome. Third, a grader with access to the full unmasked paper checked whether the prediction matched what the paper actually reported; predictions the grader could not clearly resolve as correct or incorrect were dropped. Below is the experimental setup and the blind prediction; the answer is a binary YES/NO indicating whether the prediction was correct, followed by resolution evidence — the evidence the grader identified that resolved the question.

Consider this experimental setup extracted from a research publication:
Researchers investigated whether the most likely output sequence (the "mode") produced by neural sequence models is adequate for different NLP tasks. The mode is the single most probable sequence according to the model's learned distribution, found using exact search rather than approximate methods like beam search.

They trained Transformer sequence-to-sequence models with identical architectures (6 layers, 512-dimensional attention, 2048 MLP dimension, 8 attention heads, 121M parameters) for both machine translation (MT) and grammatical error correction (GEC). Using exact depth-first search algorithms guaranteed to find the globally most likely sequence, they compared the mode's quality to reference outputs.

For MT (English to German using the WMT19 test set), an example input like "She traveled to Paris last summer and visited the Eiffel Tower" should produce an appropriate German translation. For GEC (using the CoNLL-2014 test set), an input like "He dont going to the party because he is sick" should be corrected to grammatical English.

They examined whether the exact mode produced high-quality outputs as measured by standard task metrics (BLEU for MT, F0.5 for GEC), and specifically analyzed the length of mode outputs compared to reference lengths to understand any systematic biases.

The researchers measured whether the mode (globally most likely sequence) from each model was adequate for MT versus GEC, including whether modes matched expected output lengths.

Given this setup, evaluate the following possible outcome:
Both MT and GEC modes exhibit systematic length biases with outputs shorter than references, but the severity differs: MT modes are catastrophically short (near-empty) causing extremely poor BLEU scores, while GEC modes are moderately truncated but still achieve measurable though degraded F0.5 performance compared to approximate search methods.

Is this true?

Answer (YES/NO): NO